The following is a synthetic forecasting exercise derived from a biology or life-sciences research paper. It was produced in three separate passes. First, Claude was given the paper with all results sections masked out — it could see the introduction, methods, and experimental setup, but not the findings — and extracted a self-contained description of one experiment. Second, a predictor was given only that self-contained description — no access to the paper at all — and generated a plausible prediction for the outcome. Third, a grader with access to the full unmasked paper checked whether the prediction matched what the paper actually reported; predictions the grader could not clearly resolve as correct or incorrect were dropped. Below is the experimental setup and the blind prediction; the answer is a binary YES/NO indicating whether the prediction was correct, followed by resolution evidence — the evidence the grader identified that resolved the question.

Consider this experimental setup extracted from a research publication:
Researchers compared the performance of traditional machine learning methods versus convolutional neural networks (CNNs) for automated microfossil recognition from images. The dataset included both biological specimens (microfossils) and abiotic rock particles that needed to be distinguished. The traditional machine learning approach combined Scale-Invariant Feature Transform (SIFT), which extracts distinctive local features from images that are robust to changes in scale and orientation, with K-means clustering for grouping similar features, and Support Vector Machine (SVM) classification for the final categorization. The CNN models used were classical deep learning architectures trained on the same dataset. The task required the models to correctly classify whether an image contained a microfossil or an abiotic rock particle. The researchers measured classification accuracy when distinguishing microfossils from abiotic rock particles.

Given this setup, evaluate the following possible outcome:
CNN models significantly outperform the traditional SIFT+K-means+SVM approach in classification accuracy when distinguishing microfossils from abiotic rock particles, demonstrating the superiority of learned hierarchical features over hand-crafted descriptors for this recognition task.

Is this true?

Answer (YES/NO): NO